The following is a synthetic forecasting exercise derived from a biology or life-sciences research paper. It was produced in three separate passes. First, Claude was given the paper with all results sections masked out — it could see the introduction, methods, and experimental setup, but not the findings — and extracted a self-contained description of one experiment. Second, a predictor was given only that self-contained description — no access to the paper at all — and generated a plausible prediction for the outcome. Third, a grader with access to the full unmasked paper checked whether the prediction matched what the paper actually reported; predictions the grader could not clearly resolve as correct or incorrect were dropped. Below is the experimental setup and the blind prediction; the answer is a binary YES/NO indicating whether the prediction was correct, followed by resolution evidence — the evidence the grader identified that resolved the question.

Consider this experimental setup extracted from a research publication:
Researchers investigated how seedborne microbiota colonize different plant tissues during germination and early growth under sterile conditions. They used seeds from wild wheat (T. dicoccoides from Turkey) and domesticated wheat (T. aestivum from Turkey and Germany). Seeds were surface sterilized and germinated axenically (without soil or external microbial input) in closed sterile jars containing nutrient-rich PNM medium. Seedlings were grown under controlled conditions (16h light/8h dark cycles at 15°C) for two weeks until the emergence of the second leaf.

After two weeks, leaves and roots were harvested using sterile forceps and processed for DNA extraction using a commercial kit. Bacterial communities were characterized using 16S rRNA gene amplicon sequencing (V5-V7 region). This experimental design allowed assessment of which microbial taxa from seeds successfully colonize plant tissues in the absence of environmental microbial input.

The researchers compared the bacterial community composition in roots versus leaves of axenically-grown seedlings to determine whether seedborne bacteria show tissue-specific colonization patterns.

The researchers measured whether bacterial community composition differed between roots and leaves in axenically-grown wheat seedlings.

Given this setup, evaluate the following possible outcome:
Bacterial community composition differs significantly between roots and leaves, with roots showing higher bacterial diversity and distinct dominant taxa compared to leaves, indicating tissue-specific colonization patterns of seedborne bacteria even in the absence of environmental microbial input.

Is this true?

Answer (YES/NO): YES